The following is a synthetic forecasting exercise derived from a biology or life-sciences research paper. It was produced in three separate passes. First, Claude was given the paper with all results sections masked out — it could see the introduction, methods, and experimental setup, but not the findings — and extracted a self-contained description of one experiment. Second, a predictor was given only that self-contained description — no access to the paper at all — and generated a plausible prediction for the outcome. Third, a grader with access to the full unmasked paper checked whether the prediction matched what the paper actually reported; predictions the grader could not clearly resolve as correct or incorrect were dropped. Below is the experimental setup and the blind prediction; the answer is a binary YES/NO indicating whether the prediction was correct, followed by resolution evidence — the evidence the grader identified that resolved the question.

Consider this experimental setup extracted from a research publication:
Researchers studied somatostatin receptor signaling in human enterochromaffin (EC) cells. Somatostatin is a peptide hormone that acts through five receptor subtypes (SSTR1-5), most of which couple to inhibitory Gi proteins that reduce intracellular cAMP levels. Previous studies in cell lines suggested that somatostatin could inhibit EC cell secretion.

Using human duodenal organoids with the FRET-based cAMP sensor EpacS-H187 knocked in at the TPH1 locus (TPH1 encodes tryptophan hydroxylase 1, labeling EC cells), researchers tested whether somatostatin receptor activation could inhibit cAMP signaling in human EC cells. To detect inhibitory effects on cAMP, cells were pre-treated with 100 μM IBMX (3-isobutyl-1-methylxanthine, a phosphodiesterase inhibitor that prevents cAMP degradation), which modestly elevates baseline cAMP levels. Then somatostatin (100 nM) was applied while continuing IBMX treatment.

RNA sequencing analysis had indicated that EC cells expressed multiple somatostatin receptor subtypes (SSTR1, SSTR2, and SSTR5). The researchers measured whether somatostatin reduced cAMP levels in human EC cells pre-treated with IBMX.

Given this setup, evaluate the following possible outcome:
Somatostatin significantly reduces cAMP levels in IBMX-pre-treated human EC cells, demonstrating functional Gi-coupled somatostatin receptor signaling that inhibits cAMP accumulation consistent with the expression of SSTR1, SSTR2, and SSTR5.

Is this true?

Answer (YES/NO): YES